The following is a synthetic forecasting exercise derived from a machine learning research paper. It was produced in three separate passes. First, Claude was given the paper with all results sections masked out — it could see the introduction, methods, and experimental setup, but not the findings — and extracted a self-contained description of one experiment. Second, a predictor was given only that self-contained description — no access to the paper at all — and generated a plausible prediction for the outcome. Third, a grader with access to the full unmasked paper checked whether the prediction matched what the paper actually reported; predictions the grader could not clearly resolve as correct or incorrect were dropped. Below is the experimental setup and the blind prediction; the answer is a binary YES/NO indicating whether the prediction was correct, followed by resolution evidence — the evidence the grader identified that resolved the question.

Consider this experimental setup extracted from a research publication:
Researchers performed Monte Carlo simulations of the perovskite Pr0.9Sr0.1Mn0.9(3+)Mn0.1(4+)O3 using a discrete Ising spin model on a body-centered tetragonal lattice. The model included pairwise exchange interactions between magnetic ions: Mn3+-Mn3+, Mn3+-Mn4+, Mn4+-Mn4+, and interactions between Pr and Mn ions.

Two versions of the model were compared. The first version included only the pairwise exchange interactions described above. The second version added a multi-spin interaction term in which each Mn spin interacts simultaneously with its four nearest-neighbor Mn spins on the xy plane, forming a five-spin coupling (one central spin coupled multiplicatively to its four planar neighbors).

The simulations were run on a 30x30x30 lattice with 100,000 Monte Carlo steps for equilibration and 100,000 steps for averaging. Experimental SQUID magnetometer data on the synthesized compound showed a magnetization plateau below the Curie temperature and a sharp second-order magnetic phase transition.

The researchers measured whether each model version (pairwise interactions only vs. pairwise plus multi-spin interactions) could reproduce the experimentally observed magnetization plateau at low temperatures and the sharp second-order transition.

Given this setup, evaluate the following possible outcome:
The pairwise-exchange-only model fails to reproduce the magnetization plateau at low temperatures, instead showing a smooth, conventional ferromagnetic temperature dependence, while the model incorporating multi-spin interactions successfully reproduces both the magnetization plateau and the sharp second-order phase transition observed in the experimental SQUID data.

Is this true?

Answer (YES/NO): NO